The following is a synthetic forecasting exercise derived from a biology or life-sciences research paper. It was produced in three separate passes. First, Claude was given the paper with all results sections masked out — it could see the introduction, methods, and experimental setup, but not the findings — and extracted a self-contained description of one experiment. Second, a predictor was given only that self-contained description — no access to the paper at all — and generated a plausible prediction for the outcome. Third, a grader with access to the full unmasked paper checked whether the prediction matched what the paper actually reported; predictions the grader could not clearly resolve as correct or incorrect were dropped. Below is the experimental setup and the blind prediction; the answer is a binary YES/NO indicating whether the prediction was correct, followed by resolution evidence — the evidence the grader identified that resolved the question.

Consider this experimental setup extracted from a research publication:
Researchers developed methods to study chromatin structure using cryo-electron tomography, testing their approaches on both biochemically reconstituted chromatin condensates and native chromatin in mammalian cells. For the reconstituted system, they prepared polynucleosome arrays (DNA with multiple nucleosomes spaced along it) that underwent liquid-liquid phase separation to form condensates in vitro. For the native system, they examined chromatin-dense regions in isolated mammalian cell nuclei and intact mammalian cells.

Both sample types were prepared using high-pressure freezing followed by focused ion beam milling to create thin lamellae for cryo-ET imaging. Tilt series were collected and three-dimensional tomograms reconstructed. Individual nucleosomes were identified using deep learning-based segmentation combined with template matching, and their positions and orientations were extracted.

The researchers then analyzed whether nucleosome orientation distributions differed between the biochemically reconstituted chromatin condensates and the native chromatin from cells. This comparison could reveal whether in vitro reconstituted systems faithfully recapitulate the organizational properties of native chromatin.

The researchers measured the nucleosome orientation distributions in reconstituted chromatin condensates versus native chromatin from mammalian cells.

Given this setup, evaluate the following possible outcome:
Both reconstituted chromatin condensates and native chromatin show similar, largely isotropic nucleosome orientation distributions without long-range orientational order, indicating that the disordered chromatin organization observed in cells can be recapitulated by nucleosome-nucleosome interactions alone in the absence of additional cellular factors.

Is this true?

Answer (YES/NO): YES